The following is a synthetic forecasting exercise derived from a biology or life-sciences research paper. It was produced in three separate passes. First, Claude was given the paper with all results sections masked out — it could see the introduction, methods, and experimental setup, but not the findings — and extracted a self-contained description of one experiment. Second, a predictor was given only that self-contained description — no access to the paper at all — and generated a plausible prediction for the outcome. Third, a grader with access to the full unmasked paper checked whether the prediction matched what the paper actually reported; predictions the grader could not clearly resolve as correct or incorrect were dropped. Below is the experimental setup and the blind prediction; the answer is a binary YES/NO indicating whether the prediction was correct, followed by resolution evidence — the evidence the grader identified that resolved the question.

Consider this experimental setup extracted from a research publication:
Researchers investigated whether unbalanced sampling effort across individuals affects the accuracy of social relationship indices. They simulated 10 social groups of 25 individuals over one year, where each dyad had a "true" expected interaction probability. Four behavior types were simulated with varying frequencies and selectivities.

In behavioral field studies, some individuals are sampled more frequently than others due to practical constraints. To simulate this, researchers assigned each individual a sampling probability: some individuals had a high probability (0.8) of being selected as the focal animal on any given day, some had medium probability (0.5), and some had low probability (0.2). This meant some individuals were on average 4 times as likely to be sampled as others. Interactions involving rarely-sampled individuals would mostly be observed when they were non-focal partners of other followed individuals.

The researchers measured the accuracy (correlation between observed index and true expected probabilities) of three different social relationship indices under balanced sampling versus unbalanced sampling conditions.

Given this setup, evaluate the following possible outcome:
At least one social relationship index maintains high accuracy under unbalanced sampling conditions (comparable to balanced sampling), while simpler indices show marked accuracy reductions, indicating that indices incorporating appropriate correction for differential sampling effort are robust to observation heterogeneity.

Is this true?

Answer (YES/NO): NO